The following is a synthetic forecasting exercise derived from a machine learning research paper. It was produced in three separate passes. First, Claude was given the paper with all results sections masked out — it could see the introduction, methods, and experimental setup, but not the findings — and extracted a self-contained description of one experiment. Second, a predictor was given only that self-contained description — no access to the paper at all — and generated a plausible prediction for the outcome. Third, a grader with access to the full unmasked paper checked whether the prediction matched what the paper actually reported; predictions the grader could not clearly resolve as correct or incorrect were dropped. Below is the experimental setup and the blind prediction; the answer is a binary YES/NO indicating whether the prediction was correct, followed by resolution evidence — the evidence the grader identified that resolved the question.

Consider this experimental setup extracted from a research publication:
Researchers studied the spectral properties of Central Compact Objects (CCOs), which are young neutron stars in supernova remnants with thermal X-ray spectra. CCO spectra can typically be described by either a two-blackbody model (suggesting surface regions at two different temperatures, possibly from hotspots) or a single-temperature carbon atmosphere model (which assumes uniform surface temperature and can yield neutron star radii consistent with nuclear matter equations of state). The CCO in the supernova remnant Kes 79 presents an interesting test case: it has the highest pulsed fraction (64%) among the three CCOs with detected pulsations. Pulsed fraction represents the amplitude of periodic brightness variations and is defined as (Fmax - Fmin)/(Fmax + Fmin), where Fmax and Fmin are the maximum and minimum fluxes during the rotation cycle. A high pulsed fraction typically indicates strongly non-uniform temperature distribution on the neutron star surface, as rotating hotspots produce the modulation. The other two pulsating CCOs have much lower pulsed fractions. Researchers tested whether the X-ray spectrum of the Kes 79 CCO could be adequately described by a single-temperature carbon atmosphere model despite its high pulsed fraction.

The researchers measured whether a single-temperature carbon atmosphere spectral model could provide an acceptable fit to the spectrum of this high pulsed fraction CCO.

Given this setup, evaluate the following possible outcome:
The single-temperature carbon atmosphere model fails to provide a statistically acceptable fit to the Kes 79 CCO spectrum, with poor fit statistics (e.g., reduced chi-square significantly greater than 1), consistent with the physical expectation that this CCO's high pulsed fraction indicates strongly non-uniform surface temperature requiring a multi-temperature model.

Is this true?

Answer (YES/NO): NO